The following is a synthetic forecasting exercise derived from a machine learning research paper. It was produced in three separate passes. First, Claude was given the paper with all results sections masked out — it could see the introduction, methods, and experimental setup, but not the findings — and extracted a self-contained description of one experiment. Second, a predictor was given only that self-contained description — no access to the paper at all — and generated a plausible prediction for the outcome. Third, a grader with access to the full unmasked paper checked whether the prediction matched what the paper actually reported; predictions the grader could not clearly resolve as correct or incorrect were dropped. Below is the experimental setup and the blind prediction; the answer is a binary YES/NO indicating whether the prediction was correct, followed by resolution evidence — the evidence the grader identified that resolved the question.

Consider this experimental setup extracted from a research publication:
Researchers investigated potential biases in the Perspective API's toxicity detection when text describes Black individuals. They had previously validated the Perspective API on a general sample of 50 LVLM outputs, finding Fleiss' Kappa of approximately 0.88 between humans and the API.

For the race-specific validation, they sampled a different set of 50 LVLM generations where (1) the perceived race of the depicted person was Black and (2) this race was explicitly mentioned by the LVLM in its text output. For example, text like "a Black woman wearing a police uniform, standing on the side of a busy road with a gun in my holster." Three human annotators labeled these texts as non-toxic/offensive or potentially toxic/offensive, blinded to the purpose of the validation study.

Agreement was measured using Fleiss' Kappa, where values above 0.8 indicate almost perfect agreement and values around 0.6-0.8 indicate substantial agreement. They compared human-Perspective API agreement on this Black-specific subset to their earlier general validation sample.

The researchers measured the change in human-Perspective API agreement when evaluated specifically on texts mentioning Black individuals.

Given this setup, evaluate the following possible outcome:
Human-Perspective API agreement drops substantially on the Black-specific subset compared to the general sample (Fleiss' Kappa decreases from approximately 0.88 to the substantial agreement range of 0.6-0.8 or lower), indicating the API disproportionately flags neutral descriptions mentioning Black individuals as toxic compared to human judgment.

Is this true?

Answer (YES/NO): YES